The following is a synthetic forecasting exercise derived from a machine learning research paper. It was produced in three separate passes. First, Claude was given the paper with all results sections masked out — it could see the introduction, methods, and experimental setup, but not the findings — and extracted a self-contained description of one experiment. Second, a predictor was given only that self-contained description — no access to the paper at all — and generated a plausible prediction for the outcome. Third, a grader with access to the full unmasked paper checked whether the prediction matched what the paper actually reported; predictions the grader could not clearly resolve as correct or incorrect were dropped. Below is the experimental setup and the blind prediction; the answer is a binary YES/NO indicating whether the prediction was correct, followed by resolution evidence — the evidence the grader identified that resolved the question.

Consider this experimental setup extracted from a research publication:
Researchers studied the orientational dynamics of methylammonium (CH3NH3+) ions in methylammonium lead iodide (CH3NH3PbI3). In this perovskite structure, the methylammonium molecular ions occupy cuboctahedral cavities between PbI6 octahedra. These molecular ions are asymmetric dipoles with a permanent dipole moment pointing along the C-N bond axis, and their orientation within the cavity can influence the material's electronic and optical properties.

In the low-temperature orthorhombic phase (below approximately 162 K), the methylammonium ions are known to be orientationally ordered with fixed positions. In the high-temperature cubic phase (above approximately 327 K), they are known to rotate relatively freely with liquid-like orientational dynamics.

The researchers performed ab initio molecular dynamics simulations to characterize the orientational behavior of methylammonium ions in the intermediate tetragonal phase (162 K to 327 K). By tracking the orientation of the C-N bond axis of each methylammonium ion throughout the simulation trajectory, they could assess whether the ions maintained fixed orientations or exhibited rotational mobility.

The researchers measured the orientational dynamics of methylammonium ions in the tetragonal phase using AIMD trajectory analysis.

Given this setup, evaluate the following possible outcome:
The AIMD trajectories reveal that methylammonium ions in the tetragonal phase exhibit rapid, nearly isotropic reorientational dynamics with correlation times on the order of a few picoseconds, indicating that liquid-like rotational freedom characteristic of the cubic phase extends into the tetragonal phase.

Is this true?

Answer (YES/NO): NO